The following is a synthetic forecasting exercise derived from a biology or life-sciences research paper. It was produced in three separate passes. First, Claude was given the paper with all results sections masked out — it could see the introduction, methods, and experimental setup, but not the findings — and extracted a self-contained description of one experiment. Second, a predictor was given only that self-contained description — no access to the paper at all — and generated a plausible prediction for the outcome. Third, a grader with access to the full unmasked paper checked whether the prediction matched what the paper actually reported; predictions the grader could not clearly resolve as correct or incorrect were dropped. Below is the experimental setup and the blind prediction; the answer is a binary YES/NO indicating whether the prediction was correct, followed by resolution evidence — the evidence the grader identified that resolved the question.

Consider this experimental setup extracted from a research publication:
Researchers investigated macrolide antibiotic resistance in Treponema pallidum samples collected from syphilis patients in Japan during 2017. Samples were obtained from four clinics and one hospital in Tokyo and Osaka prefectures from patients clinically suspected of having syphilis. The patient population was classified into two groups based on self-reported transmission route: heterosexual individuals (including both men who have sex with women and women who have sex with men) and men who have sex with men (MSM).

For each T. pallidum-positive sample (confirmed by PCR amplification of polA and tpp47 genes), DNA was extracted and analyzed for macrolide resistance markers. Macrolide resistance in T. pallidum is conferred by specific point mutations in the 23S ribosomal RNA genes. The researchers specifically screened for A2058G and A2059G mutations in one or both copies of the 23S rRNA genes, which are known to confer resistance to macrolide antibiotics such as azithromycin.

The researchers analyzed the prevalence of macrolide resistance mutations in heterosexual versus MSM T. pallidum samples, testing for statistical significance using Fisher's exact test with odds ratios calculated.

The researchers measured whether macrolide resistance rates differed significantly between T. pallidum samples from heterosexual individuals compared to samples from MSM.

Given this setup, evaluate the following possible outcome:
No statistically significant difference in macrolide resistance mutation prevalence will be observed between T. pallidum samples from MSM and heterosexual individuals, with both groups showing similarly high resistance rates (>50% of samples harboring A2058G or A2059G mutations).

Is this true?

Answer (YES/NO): NO